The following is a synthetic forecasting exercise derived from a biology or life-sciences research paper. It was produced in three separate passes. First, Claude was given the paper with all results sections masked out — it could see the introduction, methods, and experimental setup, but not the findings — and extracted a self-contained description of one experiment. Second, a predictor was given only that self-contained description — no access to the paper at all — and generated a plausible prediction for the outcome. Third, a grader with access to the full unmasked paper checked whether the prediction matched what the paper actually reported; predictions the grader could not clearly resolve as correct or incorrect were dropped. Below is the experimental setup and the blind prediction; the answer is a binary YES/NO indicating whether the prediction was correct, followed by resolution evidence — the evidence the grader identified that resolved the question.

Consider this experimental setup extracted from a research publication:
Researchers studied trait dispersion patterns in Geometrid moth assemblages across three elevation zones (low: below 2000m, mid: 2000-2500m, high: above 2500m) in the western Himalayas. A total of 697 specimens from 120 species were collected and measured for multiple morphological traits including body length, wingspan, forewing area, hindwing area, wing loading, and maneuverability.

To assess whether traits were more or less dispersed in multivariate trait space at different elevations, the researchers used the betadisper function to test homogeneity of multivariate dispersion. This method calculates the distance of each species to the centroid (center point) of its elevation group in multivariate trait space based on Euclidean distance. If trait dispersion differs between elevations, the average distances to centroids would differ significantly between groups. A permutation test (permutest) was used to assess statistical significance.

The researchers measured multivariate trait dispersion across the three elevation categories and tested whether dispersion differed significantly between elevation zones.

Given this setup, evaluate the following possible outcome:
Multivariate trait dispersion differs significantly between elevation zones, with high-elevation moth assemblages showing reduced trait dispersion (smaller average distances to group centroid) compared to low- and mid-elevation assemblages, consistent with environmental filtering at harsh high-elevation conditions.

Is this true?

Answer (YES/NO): NO